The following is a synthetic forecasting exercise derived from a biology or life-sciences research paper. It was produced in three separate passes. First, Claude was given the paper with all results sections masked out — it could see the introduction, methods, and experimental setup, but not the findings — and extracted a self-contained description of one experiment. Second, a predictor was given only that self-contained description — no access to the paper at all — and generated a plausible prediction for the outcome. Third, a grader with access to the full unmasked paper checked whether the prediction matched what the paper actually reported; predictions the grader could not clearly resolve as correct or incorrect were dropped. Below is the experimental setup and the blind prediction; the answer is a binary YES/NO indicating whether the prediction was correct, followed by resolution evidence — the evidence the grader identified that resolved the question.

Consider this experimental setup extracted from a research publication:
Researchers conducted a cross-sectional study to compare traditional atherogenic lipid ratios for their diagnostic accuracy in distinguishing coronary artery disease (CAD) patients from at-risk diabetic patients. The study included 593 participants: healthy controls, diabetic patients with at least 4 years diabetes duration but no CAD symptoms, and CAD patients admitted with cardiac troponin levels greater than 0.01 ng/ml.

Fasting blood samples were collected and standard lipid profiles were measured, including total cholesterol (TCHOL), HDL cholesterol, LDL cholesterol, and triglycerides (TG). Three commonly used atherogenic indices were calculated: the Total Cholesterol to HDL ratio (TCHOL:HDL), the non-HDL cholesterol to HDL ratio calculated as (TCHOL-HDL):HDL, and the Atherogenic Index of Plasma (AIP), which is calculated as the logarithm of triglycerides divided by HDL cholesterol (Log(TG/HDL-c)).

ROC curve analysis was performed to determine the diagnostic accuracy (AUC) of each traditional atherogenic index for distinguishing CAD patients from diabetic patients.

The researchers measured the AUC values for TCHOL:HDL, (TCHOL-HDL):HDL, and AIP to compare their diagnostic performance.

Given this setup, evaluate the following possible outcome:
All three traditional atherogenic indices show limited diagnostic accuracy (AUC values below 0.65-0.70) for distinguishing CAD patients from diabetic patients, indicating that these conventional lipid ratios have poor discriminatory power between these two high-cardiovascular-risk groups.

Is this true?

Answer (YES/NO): NO